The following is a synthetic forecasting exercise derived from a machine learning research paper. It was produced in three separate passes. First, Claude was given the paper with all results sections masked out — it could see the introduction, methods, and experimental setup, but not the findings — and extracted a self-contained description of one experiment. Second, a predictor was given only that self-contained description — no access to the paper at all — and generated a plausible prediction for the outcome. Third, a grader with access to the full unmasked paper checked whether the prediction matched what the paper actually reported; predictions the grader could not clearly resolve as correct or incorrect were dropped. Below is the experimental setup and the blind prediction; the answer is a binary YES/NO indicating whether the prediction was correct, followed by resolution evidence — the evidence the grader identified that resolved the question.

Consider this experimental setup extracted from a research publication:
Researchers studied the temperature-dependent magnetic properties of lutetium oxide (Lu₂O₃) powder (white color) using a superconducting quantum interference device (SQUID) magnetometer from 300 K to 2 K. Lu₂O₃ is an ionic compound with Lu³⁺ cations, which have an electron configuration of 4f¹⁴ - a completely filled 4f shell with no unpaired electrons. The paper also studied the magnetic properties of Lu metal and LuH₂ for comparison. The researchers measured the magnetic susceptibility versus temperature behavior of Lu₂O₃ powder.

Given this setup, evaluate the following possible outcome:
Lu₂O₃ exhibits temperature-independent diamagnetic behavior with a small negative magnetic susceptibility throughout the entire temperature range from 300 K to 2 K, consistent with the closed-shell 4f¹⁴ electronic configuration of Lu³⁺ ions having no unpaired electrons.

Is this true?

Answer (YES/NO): YES